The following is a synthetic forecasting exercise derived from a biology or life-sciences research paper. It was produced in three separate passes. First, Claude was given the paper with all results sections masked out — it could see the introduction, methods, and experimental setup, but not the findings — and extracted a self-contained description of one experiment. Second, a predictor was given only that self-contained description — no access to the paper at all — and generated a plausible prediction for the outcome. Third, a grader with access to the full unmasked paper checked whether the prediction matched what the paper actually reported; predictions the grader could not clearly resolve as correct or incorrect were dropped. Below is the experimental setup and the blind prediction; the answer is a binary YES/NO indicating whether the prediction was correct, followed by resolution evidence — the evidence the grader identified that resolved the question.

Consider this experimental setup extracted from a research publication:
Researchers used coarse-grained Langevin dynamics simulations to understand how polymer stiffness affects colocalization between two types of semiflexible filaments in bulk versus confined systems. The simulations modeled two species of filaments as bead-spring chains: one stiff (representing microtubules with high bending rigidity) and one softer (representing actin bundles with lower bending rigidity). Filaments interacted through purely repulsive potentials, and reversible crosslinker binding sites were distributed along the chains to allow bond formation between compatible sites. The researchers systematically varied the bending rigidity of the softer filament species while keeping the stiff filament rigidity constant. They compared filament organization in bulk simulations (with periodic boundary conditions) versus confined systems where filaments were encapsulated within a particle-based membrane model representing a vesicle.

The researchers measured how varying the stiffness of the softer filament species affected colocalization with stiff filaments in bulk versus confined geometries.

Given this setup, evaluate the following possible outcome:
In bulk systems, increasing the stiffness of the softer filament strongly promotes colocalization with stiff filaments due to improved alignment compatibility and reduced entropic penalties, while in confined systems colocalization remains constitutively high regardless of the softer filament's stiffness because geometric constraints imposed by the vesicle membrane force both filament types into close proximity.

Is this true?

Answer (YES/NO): NO